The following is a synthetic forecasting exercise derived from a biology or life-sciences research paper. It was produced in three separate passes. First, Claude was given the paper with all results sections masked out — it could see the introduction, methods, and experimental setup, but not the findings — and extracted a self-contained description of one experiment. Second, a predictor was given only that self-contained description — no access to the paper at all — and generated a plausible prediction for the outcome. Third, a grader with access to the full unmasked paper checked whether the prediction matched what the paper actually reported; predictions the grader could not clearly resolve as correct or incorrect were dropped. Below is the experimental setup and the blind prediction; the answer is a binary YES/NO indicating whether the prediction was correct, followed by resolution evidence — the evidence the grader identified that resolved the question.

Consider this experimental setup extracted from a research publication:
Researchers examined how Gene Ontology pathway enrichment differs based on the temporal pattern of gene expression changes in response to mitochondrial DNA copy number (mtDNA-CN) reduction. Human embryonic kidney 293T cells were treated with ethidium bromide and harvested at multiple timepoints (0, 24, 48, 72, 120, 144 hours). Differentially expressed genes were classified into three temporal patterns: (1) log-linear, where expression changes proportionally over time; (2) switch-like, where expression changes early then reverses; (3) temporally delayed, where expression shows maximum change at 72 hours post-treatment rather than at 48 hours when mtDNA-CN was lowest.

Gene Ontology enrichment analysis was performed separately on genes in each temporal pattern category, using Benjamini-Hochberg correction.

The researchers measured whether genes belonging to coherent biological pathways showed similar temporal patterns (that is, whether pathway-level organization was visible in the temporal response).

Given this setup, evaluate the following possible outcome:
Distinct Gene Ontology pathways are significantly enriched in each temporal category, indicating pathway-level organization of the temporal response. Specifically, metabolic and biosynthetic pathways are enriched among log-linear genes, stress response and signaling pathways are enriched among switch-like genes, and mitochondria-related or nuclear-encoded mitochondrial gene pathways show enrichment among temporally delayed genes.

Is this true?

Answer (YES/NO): NO